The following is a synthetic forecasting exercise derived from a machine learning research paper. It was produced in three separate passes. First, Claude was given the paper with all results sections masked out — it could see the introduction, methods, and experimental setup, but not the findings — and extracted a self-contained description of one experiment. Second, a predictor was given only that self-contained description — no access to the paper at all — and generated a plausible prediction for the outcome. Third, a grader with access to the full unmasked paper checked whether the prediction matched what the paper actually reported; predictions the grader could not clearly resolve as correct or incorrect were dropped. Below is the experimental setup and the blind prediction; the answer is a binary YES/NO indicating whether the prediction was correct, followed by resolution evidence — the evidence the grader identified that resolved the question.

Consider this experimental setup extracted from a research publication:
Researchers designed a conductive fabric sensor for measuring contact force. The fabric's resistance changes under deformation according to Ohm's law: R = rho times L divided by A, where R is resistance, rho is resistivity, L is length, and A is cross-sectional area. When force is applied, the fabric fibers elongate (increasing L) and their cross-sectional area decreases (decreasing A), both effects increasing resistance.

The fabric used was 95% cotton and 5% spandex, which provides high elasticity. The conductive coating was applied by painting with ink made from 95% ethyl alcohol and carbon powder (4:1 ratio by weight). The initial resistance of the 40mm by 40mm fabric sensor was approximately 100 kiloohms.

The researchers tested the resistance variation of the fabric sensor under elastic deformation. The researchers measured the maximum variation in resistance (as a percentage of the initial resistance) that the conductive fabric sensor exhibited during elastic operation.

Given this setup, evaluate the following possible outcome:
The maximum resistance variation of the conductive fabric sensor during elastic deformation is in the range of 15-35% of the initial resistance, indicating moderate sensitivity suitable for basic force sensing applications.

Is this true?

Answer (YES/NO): YES